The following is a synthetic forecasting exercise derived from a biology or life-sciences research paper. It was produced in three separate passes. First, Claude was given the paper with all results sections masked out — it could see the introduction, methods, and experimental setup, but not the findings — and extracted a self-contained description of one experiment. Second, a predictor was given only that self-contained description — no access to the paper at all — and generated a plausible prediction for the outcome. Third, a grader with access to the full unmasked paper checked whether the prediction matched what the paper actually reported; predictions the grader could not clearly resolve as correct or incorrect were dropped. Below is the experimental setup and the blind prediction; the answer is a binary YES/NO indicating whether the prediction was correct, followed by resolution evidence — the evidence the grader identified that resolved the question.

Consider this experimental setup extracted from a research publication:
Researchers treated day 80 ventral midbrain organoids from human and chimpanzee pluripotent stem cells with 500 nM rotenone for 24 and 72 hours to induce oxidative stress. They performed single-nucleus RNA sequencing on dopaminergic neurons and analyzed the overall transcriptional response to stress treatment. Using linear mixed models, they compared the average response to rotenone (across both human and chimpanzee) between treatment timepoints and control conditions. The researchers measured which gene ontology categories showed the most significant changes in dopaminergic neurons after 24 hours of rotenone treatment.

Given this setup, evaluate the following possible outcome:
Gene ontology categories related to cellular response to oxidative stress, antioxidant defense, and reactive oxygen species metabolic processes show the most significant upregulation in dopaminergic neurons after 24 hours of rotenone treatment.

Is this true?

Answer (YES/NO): NO